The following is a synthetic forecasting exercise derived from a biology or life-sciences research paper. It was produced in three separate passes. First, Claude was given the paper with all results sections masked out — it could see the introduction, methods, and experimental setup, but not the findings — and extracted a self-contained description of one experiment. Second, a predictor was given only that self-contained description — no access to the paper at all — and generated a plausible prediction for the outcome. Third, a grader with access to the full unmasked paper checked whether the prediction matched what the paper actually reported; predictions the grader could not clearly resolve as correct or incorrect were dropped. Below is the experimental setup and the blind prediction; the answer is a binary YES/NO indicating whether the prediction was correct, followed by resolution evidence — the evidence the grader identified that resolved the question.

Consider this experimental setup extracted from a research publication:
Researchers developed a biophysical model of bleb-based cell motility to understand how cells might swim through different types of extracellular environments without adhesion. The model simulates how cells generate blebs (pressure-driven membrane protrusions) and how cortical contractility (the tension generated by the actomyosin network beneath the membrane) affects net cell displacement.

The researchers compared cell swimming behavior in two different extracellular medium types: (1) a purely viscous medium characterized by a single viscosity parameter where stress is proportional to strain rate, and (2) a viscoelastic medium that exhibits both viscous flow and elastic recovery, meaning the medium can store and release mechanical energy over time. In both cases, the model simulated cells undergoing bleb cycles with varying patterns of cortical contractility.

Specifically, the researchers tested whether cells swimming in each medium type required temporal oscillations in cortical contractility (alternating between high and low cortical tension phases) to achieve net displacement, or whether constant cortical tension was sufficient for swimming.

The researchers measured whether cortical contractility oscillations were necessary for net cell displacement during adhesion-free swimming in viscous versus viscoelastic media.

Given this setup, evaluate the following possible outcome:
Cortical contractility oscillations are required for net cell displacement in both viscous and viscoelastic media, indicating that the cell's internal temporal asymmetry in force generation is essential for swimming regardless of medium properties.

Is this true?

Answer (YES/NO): NO